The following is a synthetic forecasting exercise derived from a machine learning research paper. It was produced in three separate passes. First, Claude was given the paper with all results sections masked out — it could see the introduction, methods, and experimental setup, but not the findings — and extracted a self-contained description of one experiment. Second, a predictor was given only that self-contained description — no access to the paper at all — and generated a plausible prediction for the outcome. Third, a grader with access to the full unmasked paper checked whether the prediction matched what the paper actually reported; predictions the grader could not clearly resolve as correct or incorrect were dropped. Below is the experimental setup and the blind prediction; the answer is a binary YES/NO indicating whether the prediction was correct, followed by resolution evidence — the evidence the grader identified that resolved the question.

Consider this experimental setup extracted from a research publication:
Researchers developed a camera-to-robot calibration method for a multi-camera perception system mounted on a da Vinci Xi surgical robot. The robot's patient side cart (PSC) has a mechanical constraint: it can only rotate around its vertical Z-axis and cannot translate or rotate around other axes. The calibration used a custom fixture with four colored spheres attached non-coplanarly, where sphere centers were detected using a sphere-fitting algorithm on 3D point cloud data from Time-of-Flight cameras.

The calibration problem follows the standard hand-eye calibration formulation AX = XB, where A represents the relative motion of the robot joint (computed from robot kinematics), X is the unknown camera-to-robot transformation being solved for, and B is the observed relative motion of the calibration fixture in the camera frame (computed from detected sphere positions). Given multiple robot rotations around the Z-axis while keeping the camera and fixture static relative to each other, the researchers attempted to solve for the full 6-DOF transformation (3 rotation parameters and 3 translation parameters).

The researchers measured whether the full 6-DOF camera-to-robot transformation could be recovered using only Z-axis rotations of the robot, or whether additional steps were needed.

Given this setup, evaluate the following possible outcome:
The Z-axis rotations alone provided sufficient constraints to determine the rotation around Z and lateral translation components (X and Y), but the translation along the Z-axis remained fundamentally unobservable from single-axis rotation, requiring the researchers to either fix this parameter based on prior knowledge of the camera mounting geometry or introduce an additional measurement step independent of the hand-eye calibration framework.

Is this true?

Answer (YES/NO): YES